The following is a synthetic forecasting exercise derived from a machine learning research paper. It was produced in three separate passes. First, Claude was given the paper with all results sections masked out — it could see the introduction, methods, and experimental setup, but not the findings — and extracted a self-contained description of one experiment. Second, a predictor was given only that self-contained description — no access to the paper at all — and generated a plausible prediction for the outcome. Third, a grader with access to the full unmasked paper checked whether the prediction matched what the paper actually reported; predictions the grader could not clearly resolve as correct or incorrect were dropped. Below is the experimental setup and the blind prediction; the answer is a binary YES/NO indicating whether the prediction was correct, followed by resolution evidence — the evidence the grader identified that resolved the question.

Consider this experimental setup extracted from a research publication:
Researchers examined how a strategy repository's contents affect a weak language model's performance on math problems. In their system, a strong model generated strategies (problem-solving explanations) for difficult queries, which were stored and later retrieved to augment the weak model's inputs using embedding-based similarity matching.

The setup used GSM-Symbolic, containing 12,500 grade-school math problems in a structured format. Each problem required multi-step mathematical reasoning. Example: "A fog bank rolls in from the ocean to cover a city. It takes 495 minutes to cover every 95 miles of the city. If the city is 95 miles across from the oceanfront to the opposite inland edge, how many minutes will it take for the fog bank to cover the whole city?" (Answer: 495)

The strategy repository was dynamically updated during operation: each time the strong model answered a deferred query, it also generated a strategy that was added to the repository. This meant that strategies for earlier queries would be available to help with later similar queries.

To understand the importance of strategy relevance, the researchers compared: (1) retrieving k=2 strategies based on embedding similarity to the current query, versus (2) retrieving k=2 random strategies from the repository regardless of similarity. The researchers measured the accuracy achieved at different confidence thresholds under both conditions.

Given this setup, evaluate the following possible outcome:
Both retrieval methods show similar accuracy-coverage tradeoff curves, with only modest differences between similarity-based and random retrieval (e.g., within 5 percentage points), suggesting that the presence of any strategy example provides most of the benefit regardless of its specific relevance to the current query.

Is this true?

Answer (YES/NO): NO